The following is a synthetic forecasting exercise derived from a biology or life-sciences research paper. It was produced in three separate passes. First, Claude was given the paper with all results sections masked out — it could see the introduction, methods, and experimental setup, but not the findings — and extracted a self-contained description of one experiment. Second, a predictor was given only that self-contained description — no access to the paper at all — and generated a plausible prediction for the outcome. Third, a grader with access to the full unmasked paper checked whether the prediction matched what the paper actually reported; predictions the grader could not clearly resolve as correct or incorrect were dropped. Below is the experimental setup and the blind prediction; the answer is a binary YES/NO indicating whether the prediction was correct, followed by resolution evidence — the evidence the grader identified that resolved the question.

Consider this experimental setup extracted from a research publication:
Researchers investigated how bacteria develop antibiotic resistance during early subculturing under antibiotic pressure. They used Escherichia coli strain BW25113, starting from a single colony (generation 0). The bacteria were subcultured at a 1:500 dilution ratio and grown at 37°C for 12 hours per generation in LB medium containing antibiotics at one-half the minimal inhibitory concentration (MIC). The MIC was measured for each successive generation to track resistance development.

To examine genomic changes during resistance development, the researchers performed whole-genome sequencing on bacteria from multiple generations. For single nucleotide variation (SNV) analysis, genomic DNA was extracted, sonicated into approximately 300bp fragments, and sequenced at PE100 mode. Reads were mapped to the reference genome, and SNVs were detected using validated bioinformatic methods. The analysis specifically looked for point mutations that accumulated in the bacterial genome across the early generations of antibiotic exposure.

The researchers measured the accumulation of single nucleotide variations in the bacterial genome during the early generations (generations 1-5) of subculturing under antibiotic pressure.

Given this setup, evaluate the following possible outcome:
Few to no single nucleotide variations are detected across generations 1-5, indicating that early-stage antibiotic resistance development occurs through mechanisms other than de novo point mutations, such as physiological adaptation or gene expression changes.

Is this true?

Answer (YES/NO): YES